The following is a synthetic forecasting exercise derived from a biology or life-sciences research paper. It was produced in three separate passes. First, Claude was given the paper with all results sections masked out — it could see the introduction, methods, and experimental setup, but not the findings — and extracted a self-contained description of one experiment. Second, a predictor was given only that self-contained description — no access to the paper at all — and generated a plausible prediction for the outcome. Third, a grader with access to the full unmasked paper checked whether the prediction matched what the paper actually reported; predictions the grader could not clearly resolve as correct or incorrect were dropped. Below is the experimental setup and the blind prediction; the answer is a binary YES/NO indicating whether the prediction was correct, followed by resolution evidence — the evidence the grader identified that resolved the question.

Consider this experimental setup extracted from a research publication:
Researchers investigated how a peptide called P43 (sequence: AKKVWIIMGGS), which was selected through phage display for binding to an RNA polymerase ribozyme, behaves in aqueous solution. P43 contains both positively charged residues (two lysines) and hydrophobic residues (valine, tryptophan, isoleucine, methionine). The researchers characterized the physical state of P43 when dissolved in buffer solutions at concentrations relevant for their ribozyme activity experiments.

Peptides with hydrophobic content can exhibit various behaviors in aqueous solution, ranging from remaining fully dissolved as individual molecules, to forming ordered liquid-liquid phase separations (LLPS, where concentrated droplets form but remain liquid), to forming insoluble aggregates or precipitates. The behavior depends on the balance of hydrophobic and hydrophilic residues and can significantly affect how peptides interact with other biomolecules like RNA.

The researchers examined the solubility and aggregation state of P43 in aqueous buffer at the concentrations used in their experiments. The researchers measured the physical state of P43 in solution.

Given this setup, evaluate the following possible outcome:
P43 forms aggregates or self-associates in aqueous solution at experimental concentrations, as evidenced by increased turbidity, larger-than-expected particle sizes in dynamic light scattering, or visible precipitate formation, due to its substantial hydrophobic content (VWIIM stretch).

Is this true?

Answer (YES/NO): YES